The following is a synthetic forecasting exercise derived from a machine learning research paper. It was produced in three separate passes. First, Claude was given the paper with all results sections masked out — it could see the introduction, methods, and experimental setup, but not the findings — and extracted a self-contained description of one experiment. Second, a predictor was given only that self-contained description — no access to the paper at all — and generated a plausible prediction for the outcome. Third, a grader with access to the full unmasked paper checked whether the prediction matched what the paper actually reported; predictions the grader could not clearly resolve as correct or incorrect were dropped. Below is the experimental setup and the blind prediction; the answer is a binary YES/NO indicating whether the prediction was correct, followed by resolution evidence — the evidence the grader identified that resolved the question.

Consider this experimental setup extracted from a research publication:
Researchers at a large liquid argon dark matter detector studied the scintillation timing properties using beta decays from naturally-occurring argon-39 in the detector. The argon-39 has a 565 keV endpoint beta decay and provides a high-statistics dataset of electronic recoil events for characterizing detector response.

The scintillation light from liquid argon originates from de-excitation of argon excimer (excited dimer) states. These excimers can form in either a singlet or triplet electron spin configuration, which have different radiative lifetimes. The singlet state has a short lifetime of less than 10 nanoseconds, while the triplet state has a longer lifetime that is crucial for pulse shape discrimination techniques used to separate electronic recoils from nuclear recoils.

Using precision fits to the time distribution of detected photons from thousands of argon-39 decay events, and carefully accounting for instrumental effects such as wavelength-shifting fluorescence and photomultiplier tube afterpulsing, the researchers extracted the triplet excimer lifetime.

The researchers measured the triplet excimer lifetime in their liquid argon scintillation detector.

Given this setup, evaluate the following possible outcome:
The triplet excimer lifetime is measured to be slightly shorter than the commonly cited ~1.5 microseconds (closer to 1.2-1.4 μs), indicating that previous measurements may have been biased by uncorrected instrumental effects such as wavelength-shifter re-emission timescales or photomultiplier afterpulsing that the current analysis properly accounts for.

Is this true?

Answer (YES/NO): NO